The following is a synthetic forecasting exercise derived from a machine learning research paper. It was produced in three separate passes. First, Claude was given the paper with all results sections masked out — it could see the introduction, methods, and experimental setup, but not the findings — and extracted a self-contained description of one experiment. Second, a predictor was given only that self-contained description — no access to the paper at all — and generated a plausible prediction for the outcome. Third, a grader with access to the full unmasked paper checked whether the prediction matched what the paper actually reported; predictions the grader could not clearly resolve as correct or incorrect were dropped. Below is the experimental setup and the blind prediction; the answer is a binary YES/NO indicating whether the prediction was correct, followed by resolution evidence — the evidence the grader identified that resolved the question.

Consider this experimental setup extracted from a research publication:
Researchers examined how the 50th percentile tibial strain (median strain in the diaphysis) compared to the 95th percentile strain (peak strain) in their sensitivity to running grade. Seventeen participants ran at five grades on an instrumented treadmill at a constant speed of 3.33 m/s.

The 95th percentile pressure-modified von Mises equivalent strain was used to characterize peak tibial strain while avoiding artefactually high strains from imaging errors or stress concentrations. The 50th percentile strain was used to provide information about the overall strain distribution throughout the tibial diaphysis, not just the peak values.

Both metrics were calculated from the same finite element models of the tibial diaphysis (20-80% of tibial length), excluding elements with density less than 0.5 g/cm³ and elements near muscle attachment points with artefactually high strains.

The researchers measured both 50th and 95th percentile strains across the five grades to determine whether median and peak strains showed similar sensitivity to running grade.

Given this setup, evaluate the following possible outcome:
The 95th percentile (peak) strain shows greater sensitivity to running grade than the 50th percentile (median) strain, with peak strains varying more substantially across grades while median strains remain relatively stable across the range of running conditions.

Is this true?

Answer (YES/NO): NO